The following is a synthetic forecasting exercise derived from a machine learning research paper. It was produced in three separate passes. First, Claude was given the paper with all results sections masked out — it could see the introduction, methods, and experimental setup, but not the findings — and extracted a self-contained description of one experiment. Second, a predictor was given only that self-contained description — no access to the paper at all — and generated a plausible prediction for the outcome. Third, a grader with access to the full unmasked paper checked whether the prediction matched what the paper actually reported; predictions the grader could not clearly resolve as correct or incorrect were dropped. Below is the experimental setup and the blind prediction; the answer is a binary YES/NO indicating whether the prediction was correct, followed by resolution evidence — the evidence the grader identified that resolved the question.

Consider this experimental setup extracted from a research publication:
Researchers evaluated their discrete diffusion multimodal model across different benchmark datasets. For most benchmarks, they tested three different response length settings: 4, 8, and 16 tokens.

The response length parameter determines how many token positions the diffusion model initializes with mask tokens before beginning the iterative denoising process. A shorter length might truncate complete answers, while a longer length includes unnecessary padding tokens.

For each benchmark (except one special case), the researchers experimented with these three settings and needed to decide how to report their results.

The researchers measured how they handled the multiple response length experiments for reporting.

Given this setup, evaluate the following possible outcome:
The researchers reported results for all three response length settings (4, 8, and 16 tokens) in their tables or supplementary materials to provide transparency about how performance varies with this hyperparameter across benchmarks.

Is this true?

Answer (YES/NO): NO